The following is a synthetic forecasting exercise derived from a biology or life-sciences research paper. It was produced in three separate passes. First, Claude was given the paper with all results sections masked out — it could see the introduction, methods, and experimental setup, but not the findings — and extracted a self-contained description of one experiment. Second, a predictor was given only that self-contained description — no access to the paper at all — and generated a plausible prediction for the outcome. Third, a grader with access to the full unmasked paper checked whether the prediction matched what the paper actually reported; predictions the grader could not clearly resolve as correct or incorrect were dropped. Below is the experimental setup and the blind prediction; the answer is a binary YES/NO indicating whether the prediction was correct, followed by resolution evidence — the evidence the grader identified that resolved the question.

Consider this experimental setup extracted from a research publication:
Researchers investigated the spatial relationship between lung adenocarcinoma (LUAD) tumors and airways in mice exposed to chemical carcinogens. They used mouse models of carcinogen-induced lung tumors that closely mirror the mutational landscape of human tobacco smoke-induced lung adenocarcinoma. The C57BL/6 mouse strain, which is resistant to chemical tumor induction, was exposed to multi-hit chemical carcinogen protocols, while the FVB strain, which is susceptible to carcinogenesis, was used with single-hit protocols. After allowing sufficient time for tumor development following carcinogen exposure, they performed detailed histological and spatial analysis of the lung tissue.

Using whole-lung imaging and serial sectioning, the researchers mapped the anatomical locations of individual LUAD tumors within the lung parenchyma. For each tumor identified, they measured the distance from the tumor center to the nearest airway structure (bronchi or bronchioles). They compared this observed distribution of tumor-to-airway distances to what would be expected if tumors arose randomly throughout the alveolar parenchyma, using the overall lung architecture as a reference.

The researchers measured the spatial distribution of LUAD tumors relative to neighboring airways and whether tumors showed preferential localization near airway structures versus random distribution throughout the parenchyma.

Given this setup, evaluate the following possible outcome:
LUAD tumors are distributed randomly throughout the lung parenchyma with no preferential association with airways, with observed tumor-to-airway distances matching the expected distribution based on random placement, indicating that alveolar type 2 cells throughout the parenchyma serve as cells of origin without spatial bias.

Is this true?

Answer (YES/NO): NO